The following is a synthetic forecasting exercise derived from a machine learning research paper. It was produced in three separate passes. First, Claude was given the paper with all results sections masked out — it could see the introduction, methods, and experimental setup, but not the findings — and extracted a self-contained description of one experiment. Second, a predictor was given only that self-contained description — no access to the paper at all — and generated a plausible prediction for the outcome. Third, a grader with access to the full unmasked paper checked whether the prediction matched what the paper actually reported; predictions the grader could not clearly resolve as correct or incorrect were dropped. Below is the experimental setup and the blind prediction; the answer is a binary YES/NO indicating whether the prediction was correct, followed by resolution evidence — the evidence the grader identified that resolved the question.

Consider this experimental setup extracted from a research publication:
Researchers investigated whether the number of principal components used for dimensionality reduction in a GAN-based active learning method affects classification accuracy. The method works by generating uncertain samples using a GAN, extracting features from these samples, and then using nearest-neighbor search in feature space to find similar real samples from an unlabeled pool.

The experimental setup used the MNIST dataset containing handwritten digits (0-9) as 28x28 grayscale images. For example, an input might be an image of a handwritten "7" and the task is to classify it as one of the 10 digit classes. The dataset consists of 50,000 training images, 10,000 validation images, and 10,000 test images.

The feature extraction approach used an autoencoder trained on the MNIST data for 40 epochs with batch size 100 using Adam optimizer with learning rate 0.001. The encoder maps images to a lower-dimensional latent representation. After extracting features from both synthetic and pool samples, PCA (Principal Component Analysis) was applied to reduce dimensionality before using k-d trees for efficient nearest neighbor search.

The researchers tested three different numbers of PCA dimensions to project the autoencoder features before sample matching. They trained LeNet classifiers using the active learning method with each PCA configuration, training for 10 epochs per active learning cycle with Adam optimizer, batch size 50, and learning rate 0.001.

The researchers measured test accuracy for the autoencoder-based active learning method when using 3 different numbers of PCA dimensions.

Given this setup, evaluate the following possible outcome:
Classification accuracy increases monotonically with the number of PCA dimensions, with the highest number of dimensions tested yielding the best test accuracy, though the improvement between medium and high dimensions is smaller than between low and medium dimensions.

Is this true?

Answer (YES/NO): NO